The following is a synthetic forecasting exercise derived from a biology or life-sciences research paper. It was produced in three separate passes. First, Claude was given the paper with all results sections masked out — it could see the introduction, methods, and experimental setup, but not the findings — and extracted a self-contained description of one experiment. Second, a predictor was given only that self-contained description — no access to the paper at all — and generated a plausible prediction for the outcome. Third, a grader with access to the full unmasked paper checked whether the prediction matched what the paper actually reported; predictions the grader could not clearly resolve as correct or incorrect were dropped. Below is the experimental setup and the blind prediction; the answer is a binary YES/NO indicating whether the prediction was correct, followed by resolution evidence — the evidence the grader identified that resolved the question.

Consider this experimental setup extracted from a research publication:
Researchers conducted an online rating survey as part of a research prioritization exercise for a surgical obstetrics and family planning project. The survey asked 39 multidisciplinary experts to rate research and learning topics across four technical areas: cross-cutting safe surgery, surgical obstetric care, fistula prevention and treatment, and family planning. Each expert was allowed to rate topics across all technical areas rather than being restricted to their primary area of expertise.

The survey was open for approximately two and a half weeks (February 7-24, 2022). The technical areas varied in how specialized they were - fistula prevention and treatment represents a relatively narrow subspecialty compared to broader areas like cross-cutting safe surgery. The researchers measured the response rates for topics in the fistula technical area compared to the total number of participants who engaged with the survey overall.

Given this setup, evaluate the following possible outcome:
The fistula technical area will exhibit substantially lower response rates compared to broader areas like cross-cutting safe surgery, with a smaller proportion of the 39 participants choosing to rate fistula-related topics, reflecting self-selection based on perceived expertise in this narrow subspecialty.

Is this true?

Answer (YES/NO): YES